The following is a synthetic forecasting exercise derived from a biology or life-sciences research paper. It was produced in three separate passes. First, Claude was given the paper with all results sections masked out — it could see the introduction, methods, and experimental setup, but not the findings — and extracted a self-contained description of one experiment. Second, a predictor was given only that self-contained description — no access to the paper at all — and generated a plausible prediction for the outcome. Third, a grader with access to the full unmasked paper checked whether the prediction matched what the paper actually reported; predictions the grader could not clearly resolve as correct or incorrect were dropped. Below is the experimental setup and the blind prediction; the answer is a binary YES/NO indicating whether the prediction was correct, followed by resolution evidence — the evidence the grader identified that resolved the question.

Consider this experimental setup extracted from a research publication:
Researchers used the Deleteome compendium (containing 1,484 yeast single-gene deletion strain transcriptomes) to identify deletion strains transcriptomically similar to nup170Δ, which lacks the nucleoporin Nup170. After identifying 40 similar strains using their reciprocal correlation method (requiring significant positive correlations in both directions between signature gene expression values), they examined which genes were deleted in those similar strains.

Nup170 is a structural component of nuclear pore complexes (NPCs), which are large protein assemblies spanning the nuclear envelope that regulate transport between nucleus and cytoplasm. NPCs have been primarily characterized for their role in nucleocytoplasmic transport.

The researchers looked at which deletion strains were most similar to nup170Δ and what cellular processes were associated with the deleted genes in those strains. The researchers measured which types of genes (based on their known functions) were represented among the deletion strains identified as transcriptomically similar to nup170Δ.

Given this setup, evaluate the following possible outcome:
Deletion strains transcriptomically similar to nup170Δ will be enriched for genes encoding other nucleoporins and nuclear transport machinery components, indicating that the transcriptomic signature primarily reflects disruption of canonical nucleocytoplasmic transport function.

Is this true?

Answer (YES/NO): NO